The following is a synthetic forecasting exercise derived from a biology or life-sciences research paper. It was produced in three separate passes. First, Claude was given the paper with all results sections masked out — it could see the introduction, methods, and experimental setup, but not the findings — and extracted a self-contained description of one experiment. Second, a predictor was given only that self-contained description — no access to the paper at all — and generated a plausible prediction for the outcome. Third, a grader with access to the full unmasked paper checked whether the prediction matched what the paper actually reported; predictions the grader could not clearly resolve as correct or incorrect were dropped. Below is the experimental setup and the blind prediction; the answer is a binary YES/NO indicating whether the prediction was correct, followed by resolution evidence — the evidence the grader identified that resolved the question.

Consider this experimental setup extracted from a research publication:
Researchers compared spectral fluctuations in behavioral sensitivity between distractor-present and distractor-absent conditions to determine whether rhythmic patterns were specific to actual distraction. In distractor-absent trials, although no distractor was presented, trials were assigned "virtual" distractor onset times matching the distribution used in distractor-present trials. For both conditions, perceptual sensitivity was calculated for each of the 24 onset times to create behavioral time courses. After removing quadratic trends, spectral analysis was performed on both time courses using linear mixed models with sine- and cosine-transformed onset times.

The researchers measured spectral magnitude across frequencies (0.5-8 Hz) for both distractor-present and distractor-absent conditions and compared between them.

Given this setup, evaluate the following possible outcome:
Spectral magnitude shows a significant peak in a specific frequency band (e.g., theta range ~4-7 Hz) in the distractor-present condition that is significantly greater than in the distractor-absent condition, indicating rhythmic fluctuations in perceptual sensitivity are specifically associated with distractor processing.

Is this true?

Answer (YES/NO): YES